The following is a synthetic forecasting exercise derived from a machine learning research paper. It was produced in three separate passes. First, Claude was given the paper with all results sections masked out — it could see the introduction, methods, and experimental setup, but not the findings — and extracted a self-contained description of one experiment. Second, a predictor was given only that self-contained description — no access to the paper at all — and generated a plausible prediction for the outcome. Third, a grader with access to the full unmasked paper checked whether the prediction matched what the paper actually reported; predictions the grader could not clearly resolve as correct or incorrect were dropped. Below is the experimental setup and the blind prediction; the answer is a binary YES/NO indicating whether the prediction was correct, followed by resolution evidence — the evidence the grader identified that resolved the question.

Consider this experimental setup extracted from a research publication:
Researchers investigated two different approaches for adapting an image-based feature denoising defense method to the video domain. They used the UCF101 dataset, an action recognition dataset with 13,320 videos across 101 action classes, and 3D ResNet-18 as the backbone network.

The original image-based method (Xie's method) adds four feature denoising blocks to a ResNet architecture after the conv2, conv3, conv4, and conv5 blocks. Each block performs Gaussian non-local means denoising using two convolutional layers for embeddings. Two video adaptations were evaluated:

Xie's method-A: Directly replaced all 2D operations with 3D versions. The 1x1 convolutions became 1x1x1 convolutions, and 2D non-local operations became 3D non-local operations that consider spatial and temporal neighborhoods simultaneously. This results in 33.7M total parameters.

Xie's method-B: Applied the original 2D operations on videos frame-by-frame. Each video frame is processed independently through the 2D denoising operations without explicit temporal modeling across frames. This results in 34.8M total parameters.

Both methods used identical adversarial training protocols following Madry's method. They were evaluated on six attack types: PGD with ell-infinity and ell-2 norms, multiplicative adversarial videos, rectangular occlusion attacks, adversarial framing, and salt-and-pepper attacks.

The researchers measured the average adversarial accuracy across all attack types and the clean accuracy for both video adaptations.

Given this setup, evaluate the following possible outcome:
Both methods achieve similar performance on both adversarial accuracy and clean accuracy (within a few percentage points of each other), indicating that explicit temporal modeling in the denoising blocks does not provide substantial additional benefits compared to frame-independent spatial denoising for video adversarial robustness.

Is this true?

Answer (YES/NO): YES